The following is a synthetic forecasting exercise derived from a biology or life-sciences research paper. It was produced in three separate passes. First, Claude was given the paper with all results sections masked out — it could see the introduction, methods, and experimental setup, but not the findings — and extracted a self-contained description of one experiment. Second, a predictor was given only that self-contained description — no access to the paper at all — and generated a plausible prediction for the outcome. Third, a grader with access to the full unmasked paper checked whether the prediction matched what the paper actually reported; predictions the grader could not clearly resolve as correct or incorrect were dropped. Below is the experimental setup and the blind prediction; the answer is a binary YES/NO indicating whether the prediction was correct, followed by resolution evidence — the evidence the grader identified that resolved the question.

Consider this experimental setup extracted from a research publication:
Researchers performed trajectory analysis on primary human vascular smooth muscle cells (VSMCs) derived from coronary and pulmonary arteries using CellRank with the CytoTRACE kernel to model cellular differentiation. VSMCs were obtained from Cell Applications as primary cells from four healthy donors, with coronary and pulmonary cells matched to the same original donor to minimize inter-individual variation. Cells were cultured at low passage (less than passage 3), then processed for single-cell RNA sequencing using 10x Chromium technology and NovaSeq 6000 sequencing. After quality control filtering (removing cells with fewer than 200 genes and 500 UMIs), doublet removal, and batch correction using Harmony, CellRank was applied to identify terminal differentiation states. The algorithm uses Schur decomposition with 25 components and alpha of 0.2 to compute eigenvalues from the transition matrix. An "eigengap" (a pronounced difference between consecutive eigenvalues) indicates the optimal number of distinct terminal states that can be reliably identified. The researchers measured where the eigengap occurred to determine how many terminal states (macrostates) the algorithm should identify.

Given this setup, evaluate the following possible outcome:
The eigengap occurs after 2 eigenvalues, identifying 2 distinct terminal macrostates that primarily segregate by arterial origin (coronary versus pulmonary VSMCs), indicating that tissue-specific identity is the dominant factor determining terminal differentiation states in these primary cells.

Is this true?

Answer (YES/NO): YES